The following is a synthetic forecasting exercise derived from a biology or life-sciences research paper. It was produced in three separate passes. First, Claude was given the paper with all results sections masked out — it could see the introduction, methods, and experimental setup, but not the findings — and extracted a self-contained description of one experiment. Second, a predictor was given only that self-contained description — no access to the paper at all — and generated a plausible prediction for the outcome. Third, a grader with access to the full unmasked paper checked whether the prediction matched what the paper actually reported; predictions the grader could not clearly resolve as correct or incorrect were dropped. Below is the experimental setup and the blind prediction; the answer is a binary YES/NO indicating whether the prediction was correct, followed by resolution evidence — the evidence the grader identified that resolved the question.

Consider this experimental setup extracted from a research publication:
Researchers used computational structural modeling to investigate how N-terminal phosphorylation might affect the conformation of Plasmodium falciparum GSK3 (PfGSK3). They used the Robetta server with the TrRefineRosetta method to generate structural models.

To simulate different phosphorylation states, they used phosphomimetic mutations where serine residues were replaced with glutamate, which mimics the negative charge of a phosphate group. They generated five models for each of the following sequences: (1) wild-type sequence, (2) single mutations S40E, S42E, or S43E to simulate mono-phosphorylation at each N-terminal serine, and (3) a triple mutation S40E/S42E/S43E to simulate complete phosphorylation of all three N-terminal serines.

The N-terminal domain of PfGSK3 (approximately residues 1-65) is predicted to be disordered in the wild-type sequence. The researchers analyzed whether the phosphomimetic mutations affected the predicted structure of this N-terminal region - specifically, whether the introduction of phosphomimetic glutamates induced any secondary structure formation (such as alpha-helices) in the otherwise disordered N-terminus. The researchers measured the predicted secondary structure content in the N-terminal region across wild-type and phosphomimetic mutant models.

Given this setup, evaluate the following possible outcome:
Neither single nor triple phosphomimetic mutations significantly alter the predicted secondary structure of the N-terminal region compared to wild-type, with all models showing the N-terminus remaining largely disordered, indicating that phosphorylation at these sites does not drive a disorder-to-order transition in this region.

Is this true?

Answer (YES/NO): NO